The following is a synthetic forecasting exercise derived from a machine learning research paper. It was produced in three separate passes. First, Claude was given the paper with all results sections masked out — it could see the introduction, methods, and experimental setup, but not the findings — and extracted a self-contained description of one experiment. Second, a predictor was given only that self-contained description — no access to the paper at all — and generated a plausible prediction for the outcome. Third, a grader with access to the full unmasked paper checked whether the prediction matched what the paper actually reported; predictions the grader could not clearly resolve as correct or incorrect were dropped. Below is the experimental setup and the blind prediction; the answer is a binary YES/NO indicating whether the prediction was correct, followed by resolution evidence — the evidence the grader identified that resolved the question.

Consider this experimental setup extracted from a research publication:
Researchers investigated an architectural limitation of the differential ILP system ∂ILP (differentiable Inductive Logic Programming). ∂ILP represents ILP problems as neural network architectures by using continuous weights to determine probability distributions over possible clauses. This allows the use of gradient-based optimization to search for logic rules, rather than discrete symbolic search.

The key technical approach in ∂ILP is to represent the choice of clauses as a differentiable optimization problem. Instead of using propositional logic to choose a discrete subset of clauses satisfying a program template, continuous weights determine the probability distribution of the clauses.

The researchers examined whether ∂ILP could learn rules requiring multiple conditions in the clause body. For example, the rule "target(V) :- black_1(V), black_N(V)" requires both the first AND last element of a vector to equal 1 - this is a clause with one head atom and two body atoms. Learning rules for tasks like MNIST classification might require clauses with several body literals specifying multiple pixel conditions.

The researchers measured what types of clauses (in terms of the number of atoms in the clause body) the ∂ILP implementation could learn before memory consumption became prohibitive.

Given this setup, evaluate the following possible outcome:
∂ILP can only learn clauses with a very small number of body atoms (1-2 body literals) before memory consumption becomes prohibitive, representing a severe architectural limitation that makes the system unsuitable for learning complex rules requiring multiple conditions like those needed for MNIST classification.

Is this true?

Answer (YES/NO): NO